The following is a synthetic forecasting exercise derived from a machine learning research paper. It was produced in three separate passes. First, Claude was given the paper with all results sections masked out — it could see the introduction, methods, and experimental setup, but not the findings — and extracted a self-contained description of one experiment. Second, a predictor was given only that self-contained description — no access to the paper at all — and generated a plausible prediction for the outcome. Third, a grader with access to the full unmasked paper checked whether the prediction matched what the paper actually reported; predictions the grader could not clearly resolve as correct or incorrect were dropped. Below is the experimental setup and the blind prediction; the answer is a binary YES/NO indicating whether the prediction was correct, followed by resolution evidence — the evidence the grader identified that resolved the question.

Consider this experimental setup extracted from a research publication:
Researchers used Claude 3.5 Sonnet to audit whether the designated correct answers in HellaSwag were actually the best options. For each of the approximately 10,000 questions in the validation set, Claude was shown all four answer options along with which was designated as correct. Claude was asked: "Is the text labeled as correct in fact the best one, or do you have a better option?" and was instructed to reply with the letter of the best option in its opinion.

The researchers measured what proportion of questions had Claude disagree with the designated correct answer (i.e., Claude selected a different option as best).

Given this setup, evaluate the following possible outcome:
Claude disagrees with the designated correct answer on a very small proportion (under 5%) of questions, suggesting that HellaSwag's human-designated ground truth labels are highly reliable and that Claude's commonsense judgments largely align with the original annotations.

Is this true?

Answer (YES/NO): YES